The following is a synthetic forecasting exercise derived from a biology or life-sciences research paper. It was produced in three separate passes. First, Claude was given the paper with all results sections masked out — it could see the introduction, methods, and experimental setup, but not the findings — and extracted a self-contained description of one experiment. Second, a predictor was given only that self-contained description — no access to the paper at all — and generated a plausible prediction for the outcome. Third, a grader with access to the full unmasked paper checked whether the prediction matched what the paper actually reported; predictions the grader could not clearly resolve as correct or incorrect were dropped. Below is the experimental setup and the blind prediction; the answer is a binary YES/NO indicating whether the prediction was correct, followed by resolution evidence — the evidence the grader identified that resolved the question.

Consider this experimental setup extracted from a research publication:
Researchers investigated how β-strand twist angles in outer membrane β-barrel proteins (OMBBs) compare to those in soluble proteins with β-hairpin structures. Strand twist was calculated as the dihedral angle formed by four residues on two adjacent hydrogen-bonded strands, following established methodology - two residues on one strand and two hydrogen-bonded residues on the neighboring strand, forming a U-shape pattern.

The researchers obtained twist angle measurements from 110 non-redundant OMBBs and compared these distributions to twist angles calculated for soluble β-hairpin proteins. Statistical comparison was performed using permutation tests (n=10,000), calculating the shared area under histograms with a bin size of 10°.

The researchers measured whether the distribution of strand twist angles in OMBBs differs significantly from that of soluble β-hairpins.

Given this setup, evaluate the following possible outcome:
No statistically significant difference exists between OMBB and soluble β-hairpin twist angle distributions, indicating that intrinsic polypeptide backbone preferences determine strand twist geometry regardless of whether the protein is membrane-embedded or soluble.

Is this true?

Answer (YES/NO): NO